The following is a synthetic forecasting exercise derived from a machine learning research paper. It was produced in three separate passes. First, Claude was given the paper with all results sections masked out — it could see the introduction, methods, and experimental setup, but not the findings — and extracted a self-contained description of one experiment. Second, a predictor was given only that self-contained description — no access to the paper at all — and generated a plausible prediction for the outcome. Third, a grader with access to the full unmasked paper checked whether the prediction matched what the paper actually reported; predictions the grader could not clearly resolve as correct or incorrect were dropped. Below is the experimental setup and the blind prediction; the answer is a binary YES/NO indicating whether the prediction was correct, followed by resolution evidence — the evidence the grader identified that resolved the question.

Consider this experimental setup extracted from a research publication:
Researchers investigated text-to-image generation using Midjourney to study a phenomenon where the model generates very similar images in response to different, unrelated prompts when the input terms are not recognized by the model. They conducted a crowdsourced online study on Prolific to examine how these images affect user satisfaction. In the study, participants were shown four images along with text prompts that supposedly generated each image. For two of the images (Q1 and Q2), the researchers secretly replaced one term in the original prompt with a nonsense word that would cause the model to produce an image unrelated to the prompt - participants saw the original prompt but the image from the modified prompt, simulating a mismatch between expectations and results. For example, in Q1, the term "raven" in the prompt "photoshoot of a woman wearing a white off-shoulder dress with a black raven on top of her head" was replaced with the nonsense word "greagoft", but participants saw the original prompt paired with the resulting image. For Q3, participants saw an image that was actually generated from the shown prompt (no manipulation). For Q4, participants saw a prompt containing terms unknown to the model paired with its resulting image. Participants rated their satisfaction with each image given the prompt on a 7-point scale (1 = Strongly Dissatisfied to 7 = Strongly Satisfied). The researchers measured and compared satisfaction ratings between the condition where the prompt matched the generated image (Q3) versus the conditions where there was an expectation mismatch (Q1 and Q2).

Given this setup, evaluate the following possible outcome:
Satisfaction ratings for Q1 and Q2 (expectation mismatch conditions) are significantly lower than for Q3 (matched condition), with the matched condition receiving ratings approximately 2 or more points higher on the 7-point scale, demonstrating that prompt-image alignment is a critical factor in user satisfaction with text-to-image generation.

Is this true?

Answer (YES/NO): NO